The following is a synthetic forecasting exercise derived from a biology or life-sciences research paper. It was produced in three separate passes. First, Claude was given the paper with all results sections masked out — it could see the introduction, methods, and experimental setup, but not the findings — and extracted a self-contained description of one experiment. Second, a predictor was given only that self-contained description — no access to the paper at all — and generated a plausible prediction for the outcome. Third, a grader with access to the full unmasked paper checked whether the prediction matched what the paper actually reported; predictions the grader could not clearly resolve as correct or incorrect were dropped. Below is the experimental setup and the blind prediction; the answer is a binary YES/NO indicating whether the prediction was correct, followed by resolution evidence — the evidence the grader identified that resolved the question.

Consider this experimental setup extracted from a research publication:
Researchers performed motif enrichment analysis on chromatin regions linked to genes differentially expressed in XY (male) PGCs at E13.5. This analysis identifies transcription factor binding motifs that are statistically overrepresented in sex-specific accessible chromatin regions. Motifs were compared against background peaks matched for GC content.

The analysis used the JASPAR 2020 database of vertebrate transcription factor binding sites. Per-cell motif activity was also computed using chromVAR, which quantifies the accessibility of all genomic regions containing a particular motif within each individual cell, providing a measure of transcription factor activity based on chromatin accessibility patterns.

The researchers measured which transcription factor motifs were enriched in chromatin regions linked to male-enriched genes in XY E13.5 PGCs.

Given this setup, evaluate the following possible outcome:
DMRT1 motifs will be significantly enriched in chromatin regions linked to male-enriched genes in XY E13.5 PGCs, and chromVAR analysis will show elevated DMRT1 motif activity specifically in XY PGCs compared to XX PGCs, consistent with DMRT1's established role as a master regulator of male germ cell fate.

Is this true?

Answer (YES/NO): NO